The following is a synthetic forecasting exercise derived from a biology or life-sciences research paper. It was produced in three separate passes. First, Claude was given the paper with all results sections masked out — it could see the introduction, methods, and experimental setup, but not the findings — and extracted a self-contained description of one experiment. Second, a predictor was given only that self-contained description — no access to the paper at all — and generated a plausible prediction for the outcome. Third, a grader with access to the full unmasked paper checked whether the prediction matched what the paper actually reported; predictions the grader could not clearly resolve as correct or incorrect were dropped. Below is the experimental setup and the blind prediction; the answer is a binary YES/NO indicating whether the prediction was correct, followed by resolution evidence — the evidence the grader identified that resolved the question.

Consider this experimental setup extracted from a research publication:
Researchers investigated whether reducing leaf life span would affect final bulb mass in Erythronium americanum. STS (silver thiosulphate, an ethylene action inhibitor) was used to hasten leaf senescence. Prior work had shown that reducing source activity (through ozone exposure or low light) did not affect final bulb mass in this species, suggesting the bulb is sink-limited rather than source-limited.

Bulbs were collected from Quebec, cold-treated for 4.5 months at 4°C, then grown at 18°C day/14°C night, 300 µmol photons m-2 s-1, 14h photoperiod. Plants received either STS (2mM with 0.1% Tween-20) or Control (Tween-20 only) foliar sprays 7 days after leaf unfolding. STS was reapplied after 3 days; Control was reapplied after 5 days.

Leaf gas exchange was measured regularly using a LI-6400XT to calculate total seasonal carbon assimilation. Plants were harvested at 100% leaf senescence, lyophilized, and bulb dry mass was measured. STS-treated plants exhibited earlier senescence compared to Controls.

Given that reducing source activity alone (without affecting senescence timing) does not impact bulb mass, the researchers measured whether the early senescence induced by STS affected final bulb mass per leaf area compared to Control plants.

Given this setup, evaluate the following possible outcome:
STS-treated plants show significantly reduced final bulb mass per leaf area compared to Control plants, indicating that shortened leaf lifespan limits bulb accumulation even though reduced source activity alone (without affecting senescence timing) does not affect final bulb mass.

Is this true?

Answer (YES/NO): YES